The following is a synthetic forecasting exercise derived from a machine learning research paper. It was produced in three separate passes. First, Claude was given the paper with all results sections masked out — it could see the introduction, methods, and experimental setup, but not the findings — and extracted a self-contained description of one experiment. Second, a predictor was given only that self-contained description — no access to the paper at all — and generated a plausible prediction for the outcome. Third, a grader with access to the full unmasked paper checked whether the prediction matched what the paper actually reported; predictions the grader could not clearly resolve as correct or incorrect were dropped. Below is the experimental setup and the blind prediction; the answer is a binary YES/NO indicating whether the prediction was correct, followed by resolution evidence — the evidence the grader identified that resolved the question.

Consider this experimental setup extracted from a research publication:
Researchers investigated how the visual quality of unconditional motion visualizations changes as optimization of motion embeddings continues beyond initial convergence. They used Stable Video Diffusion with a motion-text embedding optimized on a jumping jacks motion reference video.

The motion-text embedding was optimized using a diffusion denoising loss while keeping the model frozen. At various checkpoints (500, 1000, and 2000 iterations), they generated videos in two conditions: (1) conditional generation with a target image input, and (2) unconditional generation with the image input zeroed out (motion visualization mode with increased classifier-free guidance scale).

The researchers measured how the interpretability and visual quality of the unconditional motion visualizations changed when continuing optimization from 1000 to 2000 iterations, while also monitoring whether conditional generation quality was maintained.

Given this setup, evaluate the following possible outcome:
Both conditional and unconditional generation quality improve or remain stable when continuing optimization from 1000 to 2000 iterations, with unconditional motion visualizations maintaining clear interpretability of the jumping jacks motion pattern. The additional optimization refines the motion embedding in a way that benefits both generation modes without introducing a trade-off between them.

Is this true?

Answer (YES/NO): NO